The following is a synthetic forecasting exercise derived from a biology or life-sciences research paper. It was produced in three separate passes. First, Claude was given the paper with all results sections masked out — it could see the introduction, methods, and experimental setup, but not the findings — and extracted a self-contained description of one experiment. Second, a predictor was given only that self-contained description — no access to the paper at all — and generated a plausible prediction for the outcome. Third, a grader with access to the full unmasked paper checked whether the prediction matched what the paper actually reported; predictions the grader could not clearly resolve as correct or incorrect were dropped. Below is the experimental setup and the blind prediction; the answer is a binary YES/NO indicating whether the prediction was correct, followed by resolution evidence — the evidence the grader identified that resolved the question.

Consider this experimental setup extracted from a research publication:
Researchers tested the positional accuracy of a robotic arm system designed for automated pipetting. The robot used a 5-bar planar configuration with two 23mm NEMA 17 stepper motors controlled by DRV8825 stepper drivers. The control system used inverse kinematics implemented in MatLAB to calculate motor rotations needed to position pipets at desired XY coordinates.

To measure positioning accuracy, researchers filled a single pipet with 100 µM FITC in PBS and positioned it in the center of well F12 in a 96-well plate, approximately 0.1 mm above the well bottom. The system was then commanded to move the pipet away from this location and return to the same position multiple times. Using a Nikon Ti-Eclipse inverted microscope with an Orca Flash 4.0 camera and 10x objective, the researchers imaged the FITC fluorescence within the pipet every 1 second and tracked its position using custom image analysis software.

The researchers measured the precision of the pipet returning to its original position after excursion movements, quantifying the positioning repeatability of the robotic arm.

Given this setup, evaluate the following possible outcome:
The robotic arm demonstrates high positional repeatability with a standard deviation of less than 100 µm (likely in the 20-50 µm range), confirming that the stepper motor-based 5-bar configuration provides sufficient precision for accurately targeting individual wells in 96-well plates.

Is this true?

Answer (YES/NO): NO